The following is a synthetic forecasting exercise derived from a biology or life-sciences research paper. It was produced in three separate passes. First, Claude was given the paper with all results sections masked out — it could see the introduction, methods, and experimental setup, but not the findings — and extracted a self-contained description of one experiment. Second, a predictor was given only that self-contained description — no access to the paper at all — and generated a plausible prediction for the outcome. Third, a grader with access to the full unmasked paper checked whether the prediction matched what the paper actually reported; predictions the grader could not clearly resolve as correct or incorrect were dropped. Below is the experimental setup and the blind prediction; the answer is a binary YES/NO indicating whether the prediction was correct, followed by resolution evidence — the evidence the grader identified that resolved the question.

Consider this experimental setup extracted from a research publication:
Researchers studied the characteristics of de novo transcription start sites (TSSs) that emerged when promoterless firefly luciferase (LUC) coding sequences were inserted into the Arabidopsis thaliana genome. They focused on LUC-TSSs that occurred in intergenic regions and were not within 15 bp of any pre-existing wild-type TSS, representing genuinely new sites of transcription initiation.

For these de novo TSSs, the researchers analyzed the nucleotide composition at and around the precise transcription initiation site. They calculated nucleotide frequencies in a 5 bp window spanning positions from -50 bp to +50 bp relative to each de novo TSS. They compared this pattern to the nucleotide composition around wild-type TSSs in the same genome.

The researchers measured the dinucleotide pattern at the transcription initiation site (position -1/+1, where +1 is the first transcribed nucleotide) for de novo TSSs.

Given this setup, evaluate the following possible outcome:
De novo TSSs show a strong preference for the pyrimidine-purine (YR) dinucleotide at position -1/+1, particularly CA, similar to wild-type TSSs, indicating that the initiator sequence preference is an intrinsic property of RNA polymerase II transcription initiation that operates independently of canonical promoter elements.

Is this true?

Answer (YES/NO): YES